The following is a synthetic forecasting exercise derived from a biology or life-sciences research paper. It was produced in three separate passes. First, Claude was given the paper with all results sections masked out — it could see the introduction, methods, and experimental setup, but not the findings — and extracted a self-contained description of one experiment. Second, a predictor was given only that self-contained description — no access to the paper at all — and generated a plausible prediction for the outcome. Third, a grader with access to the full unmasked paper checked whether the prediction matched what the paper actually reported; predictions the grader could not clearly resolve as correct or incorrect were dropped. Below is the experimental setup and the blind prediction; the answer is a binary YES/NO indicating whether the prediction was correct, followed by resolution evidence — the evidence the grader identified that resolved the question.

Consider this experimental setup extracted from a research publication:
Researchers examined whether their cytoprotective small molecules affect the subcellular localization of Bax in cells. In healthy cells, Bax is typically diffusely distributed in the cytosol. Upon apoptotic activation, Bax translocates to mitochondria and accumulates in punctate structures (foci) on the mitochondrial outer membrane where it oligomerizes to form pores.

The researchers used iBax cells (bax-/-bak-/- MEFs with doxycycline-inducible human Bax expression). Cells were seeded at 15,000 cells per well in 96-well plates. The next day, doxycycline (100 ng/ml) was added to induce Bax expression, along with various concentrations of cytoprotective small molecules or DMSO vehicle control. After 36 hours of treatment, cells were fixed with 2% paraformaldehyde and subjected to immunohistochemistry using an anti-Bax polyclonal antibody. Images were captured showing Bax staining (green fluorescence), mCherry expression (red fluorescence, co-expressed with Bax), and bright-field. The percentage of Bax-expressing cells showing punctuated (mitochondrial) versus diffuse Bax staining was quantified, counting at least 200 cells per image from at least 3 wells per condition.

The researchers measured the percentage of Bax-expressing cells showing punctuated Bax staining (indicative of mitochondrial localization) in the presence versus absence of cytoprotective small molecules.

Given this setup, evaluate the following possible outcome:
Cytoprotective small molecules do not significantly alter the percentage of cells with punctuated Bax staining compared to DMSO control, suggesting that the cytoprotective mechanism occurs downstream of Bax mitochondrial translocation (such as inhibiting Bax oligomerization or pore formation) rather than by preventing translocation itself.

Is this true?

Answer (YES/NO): NO